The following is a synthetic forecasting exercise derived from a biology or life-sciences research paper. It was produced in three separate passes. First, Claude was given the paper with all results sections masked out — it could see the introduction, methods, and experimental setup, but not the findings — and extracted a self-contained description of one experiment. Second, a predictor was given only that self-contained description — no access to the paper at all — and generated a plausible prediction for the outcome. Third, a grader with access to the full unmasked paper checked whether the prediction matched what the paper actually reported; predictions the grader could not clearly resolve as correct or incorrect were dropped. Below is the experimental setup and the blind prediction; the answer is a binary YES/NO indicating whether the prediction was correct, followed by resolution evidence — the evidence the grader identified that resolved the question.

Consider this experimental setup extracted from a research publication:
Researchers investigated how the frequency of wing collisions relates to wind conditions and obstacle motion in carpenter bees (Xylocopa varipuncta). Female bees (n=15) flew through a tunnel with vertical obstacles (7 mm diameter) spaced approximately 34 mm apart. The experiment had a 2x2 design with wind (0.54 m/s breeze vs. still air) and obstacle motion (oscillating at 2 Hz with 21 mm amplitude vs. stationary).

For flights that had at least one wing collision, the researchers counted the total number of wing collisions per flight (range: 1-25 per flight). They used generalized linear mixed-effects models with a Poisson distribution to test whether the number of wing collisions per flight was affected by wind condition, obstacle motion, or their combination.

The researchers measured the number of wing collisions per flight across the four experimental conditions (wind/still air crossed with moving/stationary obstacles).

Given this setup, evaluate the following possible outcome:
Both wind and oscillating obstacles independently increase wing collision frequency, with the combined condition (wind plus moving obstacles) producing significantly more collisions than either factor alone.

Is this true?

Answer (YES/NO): NO